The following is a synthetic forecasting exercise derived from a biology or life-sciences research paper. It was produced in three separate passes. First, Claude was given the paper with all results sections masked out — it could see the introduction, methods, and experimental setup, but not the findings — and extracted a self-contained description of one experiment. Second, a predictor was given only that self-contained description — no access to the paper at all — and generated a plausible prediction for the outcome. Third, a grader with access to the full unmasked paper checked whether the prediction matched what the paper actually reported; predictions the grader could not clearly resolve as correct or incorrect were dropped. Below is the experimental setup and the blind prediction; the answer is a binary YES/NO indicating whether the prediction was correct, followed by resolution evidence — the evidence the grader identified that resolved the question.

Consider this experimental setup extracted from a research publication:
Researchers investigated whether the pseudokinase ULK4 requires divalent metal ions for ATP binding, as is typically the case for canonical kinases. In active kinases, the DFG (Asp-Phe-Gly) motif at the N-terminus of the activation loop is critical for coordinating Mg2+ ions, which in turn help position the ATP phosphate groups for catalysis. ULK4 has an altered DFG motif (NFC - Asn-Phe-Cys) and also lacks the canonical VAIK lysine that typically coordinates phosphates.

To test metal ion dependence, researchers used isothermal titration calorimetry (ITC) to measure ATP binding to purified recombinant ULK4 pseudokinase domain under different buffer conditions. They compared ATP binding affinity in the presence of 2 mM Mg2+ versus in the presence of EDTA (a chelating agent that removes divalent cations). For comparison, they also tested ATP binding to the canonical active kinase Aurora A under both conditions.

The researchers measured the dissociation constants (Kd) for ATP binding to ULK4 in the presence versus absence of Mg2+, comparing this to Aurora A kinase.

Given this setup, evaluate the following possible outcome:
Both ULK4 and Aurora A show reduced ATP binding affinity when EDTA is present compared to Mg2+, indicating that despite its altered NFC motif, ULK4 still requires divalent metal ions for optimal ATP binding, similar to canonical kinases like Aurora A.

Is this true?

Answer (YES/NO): NO